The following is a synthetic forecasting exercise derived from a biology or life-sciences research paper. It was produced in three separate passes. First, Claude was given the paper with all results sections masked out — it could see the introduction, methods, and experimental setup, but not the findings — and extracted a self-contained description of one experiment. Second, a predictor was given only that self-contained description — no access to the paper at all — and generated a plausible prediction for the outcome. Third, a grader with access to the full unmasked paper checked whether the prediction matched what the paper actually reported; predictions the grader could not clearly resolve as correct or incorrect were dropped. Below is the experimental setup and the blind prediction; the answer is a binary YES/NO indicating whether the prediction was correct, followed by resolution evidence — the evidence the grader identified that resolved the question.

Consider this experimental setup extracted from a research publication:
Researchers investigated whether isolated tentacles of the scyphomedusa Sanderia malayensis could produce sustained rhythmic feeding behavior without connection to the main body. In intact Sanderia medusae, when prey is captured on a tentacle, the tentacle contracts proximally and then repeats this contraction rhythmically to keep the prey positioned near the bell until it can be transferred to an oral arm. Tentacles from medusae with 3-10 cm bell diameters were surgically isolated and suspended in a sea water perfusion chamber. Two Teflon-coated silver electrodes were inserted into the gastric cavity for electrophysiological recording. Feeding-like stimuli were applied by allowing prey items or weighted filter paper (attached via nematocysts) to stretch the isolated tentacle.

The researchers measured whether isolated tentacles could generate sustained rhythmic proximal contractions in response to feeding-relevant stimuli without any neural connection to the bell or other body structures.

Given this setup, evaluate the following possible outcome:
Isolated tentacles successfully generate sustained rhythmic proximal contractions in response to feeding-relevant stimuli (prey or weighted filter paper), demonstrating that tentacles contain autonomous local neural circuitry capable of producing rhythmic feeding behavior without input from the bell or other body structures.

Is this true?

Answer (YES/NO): YES